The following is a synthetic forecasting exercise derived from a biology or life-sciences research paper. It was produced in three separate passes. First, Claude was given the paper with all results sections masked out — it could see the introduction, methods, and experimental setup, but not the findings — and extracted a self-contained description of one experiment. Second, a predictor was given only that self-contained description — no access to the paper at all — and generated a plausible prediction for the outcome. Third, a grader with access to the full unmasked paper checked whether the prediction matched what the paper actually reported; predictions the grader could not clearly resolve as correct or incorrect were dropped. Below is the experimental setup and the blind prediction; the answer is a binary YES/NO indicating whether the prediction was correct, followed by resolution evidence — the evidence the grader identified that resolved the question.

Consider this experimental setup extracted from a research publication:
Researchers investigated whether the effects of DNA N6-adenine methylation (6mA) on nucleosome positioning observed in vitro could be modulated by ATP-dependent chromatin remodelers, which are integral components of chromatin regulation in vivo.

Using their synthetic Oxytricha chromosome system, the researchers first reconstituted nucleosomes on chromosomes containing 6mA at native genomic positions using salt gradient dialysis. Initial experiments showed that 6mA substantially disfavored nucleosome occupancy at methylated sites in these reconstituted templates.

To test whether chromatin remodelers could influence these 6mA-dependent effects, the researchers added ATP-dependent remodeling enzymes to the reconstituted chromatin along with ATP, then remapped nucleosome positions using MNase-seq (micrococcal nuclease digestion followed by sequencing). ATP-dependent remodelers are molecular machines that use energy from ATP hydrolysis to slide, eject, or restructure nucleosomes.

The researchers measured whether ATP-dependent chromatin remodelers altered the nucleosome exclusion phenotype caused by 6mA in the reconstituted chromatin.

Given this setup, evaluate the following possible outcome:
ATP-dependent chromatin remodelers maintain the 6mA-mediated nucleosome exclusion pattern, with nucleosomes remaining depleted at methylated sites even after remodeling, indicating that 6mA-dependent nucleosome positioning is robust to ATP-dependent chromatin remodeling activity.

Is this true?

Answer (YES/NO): NO